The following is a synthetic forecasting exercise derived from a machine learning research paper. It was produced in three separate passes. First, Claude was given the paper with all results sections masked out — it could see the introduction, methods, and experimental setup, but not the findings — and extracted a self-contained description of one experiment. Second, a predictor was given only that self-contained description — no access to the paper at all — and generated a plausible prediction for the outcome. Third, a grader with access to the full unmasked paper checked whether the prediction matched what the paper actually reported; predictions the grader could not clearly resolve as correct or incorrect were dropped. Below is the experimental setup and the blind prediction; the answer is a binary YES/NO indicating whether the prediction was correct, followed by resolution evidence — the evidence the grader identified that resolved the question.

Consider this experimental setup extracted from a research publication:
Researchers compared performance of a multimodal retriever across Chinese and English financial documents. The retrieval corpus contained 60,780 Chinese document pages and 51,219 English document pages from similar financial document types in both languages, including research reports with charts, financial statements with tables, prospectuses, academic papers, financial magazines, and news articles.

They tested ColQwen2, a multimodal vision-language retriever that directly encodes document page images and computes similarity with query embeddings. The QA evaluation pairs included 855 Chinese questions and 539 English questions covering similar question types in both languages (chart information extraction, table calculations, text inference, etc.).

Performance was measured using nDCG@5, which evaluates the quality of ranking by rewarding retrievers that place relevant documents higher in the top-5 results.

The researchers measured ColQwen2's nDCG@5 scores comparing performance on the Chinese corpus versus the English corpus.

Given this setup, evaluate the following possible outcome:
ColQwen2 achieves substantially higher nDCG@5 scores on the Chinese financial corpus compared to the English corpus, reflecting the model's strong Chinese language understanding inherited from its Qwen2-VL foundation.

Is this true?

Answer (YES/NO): YES